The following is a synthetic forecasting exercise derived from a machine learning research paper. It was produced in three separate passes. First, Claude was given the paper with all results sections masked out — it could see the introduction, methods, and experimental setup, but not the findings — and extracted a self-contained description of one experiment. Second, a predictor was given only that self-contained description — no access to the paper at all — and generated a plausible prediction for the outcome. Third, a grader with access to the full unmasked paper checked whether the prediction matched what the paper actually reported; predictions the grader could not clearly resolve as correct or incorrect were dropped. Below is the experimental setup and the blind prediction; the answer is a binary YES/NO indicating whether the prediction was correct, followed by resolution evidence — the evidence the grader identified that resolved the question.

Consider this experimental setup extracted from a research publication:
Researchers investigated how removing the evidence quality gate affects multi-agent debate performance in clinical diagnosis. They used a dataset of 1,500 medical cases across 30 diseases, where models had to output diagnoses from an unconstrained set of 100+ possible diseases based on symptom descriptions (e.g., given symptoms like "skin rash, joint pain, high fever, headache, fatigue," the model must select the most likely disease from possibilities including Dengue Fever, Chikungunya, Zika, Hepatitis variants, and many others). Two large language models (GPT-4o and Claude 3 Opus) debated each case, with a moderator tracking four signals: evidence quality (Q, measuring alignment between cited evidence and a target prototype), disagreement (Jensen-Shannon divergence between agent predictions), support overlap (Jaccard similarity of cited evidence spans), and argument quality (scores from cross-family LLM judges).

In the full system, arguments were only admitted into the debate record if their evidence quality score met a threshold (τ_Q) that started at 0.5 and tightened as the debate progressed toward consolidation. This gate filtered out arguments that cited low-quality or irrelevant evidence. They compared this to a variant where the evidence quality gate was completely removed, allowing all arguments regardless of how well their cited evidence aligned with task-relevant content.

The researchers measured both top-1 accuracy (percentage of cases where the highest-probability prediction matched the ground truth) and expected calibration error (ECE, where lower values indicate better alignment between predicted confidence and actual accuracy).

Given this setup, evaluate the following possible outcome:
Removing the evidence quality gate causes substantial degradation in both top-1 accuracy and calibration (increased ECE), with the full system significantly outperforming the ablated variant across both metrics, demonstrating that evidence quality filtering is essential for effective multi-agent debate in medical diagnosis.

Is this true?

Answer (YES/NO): YES